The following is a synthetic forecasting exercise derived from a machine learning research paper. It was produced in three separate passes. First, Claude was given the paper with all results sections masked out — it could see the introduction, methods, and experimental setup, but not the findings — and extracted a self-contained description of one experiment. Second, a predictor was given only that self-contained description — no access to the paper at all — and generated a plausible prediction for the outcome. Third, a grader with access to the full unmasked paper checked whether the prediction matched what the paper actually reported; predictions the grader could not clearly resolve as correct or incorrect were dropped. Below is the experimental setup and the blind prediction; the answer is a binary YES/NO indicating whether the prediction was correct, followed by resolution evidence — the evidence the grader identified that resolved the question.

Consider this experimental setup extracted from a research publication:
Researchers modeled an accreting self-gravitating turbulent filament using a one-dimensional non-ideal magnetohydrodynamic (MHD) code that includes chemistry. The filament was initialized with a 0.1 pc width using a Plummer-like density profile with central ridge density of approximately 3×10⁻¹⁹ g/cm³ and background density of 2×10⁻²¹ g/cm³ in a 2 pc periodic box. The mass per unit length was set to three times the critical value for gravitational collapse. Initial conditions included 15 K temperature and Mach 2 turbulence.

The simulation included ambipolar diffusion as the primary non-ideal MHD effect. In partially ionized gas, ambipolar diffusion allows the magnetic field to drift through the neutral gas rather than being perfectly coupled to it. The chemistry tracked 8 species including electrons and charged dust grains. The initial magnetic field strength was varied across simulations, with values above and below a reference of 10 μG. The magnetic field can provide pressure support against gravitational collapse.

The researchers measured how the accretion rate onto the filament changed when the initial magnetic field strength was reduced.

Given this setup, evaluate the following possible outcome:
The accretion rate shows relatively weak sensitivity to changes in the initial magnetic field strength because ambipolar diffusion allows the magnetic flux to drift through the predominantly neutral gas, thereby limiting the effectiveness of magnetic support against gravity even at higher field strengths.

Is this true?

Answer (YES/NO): NO